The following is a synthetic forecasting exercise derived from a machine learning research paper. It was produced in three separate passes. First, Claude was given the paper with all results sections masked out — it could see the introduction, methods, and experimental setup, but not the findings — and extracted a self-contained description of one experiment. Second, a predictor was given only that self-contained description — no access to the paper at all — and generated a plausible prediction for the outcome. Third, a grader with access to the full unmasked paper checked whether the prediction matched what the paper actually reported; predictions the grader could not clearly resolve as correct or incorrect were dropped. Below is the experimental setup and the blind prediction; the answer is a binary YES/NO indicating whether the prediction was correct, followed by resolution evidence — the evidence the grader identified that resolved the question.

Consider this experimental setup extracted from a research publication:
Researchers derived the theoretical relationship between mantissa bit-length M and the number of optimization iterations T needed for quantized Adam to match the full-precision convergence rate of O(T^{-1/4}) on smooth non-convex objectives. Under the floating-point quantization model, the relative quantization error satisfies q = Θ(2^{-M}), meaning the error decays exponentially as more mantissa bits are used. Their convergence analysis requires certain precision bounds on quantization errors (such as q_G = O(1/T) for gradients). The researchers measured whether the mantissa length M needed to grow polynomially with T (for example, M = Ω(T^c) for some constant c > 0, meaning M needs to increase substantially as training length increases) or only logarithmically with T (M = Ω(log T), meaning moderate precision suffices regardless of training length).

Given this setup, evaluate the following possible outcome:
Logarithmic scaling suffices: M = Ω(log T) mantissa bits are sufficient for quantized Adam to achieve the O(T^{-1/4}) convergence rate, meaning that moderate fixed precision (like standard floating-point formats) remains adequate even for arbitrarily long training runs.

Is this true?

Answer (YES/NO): YES